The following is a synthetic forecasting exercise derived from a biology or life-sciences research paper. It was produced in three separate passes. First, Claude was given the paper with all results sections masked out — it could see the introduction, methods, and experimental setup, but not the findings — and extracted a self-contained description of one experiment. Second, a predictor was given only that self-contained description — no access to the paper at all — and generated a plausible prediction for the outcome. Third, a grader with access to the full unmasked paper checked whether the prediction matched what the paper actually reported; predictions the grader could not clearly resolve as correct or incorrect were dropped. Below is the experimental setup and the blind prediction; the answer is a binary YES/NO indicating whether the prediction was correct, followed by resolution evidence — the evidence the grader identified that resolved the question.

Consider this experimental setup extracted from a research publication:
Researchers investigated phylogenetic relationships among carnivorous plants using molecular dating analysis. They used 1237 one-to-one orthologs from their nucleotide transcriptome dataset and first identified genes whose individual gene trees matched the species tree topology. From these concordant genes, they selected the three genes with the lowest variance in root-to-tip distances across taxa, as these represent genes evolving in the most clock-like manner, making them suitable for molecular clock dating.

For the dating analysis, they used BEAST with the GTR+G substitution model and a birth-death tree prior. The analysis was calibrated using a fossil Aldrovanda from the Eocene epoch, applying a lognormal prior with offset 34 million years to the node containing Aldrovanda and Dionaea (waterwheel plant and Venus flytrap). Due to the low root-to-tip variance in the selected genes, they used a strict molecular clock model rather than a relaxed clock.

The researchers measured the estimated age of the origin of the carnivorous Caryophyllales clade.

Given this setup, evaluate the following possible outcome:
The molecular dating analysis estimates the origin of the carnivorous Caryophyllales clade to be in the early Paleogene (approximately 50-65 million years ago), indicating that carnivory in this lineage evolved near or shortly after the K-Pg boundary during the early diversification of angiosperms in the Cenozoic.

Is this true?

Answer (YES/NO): NO